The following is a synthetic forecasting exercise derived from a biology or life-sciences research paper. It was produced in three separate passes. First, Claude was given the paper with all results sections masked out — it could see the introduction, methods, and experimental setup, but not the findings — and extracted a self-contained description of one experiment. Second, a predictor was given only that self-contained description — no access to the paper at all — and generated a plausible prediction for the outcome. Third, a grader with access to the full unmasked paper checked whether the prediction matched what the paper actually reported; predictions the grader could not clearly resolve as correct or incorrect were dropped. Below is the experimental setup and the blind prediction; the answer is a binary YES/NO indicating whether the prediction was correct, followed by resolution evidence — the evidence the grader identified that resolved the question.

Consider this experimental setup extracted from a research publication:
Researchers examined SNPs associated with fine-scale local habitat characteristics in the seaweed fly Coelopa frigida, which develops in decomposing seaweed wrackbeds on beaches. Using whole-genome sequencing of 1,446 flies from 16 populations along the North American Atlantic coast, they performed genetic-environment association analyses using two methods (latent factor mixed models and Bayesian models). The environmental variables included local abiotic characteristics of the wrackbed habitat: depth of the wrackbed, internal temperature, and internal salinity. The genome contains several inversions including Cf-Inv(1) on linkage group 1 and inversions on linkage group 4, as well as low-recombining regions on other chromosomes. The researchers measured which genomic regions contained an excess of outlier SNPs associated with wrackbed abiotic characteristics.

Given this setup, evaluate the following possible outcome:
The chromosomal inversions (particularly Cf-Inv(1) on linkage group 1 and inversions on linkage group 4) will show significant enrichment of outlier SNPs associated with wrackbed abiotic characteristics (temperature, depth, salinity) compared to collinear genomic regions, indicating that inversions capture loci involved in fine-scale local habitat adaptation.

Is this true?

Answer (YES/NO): NO